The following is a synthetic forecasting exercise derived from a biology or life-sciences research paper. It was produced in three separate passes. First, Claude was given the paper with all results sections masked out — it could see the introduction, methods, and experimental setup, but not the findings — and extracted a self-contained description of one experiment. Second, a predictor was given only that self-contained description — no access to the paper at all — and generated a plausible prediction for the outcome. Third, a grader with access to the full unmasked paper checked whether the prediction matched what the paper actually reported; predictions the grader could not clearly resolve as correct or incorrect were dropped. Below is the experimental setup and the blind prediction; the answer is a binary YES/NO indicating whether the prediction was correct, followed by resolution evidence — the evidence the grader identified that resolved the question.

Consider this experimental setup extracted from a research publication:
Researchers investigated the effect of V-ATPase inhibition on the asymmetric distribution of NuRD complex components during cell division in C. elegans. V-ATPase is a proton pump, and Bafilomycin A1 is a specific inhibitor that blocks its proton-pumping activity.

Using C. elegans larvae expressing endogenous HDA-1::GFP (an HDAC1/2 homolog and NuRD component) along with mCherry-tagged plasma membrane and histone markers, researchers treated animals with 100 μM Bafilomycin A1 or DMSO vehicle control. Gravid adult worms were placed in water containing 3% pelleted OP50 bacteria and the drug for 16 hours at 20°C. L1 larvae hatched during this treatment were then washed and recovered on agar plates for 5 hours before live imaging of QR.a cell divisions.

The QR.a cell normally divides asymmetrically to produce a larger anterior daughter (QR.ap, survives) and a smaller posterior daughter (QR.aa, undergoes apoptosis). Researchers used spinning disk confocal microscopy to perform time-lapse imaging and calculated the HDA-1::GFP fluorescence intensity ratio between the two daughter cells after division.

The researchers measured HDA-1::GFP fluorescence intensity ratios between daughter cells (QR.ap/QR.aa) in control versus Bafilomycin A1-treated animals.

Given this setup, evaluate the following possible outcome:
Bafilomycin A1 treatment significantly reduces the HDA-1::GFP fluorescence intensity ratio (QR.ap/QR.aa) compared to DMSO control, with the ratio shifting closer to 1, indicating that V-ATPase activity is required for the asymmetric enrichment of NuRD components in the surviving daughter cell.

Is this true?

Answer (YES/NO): YES